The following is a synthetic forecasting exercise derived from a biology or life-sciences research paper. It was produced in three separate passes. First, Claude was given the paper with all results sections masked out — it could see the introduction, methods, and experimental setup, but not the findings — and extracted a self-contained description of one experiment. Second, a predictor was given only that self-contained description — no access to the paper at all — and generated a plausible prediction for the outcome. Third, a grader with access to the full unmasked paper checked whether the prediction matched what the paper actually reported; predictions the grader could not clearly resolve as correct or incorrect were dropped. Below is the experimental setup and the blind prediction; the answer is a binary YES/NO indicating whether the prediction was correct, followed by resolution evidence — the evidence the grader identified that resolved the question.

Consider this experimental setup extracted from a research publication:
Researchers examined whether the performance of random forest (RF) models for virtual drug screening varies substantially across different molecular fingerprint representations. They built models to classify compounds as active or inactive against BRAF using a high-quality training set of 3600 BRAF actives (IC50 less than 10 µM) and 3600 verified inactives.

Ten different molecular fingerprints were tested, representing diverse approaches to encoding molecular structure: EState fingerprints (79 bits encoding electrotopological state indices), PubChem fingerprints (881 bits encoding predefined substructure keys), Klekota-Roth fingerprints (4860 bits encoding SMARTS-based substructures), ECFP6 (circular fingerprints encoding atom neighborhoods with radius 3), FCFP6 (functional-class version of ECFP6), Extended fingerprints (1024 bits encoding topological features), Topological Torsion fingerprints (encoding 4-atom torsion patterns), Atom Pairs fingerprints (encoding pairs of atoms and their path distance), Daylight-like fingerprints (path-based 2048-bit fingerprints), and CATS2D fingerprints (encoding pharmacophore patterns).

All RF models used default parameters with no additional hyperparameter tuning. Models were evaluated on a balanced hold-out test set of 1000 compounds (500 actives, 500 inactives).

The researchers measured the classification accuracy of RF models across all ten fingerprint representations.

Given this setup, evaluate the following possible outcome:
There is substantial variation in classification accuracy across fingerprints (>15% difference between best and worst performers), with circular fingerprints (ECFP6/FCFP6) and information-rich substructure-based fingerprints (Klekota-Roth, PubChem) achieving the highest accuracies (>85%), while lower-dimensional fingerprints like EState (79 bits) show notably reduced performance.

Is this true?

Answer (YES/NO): NO